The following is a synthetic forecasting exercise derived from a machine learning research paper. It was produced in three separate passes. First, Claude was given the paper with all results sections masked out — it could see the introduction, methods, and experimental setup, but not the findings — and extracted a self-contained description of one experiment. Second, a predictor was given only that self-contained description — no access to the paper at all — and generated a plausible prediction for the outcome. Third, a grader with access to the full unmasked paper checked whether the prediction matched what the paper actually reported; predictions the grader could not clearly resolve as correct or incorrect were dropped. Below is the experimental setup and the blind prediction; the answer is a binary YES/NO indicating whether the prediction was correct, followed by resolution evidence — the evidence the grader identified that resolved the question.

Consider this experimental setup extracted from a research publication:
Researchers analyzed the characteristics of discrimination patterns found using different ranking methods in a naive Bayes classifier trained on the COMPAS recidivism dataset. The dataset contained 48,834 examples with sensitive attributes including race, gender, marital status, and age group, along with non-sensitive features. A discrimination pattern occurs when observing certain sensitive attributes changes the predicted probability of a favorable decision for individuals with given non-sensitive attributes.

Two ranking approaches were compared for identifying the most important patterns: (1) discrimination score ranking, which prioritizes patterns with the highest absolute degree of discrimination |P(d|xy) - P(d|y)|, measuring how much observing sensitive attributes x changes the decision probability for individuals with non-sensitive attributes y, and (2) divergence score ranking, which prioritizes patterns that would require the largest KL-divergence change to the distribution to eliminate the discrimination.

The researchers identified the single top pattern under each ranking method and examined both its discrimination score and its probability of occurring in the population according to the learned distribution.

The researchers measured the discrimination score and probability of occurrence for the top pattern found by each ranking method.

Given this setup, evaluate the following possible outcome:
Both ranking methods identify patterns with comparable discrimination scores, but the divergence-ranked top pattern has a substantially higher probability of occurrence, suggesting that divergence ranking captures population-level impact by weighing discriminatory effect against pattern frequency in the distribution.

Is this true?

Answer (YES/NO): NO